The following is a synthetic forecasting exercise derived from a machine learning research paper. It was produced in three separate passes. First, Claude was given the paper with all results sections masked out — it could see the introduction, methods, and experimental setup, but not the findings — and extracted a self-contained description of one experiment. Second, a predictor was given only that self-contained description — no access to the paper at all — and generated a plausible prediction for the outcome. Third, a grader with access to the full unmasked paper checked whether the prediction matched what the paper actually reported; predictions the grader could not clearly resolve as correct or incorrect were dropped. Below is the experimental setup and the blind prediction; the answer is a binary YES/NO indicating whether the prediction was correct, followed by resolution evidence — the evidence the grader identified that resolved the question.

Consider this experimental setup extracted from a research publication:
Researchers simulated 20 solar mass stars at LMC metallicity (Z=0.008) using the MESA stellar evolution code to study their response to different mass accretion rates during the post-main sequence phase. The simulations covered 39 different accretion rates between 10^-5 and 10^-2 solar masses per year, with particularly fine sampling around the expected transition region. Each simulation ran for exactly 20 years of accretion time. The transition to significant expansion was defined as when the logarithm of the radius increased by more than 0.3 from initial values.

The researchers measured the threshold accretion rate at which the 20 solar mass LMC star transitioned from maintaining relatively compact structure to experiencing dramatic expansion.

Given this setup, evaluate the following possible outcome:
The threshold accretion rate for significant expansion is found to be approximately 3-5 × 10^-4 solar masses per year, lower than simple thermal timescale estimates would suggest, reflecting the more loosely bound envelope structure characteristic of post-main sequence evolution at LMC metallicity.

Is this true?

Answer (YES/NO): NO